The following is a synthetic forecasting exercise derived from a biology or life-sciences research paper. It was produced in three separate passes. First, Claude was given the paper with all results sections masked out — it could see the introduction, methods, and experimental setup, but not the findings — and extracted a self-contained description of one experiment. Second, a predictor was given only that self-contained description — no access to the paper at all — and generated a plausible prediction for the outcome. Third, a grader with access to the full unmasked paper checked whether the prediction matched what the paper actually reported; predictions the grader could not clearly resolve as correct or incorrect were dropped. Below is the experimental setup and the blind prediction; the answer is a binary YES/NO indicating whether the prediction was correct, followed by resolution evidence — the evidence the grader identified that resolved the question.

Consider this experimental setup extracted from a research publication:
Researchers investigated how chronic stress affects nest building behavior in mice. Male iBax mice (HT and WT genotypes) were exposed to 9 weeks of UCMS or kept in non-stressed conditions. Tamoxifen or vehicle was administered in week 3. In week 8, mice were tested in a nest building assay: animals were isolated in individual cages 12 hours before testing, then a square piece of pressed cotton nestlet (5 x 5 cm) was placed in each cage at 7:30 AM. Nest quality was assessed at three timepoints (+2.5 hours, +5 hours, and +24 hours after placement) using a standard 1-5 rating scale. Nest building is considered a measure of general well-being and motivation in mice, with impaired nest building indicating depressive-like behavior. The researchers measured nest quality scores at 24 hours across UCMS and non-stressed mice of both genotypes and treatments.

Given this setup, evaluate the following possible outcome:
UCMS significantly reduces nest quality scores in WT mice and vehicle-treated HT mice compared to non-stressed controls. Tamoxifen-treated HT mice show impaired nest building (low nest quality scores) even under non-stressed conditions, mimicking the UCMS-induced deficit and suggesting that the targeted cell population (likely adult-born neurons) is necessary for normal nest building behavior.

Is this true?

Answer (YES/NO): NO